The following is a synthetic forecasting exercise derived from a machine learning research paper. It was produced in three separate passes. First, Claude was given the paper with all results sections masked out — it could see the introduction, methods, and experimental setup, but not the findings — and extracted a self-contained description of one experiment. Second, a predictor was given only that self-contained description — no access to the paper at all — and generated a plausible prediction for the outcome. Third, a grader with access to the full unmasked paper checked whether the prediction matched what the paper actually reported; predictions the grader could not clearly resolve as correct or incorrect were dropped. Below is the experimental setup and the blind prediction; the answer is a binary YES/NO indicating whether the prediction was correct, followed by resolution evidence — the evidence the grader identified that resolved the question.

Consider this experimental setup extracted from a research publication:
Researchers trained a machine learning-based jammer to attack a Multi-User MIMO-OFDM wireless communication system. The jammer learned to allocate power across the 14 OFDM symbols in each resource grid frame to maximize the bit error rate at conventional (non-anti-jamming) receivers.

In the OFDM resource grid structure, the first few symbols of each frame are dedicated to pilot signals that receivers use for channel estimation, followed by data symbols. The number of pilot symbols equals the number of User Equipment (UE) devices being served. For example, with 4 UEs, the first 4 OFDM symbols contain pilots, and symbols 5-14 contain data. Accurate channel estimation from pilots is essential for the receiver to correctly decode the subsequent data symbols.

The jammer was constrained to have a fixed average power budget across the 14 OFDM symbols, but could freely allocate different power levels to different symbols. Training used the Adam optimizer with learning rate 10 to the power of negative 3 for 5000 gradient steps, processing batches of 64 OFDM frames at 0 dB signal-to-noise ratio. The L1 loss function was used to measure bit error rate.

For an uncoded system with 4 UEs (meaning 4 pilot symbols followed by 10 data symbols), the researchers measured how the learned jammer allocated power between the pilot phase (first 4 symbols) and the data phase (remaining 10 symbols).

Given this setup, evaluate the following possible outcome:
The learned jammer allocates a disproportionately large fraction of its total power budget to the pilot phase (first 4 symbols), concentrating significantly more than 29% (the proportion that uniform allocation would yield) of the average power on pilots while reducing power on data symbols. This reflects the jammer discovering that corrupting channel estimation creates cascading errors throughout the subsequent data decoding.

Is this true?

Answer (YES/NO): NO